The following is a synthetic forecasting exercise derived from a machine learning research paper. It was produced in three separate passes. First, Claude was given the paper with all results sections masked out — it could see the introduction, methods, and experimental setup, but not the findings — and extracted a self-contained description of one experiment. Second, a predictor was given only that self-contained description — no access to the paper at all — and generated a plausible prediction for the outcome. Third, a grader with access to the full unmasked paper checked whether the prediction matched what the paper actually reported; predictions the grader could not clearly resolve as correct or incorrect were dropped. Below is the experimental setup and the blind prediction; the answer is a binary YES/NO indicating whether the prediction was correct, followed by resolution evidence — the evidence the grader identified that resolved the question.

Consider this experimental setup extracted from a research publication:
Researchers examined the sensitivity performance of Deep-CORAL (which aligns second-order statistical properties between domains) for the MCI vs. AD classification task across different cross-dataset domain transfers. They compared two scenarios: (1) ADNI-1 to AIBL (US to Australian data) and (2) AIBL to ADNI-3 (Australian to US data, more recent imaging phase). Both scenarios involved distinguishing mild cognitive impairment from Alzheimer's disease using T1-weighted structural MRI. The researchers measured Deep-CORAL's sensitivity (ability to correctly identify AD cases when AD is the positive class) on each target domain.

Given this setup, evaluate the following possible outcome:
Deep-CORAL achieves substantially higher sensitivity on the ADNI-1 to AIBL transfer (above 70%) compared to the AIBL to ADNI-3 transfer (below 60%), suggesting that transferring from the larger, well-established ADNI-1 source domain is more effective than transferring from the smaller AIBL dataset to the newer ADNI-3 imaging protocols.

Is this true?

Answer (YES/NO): NO